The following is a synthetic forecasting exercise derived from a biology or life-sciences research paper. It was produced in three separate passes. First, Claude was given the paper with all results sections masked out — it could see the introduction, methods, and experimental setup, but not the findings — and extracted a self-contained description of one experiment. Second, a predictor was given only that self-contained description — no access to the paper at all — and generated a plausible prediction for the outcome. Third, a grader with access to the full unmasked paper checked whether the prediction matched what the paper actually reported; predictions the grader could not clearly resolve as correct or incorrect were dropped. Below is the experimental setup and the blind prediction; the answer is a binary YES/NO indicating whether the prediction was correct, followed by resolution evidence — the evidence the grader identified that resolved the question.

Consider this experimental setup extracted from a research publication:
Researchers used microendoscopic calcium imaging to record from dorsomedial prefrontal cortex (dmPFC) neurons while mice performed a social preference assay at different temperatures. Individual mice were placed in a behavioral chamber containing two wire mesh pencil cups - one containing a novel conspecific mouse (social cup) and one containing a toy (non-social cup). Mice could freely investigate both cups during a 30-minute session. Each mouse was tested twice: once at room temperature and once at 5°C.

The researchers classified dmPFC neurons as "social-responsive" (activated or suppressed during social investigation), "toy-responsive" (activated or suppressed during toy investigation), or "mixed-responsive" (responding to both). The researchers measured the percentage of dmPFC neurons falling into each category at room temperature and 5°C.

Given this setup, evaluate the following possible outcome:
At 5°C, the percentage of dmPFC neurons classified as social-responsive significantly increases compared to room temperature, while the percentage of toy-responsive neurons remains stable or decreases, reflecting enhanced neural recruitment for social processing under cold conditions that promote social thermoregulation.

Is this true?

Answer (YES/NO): NO